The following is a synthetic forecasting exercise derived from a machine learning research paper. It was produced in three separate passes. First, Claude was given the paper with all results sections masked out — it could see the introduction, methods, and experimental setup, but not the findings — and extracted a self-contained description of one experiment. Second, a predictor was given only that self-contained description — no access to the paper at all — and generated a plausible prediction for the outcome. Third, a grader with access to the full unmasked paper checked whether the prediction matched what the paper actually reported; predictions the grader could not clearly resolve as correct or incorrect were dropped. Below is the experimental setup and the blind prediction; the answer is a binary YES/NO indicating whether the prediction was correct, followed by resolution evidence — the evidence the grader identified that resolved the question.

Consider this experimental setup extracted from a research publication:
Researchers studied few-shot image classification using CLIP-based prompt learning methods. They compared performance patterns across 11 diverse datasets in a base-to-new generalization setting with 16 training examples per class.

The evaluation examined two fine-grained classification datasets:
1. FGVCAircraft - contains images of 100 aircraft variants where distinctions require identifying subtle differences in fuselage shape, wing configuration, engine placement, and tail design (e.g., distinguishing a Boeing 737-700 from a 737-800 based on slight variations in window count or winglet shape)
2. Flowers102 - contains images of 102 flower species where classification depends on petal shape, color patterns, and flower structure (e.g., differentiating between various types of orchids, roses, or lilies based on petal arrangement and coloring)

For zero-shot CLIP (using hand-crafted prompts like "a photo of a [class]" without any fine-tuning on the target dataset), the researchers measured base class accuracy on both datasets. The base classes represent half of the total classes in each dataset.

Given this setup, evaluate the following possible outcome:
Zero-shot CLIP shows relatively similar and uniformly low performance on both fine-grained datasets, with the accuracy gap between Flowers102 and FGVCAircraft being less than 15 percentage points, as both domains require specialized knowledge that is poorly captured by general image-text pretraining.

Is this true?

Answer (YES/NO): NO